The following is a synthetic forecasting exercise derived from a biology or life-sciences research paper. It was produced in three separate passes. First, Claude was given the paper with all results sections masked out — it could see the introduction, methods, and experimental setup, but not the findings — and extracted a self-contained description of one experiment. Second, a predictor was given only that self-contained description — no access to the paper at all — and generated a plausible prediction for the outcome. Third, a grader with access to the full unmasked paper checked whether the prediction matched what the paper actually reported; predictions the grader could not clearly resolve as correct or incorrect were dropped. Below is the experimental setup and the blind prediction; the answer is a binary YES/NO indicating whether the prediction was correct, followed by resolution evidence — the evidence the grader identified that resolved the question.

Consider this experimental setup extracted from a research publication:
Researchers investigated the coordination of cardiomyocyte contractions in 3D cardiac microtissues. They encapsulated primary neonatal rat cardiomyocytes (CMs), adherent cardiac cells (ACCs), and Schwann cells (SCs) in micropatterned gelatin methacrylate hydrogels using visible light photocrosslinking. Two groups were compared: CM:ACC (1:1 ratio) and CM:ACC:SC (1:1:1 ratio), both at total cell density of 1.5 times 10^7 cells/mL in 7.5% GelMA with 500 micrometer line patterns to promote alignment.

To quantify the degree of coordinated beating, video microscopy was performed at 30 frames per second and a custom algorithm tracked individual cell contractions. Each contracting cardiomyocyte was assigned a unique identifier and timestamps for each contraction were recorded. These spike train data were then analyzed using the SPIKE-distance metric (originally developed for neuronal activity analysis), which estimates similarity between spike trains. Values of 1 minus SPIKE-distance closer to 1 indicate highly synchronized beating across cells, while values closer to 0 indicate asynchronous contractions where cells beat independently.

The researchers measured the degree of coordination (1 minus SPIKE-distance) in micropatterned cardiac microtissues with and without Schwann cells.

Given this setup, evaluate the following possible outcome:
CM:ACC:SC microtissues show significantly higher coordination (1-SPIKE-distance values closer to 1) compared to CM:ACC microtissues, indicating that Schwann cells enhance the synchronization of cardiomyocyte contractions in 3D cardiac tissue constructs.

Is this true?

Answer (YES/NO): NO